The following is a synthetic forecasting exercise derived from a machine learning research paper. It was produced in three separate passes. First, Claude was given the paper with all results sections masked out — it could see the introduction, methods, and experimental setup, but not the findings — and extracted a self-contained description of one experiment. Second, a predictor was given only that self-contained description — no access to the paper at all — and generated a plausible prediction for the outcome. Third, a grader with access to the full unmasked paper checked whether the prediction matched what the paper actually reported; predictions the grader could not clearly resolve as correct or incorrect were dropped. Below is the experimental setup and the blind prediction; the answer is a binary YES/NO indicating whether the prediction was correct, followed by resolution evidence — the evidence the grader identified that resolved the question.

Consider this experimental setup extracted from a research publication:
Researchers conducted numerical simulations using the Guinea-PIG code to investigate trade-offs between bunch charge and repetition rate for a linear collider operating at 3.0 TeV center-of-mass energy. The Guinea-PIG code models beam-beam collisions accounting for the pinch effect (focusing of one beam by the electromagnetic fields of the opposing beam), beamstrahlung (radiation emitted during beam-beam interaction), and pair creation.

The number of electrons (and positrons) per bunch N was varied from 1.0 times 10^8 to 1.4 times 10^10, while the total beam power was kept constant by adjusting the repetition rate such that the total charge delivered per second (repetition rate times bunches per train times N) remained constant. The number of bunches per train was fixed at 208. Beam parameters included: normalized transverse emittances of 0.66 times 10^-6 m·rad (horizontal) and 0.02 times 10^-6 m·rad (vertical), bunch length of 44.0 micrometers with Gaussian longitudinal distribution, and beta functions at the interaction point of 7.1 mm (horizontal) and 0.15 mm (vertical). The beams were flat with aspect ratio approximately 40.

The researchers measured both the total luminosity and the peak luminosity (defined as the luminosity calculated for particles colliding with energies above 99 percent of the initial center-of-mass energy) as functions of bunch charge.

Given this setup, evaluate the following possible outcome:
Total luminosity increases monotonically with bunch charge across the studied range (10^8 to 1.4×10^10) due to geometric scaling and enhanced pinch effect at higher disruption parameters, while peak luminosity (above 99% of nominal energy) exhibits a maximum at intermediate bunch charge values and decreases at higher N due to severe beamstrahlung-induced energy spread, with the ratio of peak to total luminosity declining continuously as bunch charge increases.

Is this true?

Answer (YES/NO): YES